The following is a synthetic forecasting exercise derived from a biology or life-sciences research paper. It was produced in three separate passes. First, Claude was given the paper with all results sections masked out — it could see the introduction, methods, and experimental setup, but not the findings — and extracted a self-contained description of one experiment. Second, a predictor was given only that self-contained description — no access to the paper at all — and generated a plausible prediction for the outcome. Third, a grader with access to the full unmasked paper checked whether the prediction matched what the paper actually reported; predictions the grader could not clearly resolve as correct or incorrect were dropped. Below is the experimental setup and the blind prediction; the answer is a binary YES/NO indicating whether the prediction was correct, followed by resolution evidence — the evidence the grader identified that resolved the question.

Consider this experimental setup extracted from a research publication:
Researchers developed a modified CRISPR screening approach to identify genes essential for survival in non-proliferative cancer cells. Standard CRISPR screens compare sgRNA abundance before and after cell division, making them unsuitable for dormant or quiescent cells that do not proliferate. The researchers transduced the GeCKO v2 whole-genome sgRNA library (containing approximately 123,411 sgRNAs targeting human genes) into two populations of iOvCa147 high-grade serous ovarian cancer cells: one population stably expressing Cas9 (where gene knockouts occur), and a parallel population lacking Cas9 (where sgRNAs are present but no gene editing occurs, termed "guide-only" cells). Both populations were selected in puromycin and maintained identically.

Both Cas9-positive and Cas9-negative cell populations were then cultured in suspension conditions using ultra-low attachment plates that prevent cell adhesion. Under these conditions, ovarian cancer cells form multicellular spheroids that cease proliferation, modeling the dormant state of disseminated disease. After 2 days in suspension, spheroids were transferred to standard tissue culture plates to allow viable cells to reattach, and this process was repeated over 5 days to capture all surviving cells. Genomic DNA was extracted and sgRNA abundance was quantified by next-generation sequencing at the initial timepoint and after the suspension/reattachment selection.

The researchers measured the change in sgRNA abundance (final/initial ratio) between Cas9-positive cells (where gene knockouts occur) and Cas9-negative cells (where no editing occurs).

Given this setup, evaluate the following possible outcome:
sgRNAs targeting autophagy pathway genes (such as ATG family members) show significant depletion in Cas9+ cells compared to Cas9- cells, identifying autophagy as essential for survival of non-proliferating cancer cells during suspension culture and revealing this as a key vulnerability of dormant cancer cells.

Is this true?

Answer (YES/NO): NO